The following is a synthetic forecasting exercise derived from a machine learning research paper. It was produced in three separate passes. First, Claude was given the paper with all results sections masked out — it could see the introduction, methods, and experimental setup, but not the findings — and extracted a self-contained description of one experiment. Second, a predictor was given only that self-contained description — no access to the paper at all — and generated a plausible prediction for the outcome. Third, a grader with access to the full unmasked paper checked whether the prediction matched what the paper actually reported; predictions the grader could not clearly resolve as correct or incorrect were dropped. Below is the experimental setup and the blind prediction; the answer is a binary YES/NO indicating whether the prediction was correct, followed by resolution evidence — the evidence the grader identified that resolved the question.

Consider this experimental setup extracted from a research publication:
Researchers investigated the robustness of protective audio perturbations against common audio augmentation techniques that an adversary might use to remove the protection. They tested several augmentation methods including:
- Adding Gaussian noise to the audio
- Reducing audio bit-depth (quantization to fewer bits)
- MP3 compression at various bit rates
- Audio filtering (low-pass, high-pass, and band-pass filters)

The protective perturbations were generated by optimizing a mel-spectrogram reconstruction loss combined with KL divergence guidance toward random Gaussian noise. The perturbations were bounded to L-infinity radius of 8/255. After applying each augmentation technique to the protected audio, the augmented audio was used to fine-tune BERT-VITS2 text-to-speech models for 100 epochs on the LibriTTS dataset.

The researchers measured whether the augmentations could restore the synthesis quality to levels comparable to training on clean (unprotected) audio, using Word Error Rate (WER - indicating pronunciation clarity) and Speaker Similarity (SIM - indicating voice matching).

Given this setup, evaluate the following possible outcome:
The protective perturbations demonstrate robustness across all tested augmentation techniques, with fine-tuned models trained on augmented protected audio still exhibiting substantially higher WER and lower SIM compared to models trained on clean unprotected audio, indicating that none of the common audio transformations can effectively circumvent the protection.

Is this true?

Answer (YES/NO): YES